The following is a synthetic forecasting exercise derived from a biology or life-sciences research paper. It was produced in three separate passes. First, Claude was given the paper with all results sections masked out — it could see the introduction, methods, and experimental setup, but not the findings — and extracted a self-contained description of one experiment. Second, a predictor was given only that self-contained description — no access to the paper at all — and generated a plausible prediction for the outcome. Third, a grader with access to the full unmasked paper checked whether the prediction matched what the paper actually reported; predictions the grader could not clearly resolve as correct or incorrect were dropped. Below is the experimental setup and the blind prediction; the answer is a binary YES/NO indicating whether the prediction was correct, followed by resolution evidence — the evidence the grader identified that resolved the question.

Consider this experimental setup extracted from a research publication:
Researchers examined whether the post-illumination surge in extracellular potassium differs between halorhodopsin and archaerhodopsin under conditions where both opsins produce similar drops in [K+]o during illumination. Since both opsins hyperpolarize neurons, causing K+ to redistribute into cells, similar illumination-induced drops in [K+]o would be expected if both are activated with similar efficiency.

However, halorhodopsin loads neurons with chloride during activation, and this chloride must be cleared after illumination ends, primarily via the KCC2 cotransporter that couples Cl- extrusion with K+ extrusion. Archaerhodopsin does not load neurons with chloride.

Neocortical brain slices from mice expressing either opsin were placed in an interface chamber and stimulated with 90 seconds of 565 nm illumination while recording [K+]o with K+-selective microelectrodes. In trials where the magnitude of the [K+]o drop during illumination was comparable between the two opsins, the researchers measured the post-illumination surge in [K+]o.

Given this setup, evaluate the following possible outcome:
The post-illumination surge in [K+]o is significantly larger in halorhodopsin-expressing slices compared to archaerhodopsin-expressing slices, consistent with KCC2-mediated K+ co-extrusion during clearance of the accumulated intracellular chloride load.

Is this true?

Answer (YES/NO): YES